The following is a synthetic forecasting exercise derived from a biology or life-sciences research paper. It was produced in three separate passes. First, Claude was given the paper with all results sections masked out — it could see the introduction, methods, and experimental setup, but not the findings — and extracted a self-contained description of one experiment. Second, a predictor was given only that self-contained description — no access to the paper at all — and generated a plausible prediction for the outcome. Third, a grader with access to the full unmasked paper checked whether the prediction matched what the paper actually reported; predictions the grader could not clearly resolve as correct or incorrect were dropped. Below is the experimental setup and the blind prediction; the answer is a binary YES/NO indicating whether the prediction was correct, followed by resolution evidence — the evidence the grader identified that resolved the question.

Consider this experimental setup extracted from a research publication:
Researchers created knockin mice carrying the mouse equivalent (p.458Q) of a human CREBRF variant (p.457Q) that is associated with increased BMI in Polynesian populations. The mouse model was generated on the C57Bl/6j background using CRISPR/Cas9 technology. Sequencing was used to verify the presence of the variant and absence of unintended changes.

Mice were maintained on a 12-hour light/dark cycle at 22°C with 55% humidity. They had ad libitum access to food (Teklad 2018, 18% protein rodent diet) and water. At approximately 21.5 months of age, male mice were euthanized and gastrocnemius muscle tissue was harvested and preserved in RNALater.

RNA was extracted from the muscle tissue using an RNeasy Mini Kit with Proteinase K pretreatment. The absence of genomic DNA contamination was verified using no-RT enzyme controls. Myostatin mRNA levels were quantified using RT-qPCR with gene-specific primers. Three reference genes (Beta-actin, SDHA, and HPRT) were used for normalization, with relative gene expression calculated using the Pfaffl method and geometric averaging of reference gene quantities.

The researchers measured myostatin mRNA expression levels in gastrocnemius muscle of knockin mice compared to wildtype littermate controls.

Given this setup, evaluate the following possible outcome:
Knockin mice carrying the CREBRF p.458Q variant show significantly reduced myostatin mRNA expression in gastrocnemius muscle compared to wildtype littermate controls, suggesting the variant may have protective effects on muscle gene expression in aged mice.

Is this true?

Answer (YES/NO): YES